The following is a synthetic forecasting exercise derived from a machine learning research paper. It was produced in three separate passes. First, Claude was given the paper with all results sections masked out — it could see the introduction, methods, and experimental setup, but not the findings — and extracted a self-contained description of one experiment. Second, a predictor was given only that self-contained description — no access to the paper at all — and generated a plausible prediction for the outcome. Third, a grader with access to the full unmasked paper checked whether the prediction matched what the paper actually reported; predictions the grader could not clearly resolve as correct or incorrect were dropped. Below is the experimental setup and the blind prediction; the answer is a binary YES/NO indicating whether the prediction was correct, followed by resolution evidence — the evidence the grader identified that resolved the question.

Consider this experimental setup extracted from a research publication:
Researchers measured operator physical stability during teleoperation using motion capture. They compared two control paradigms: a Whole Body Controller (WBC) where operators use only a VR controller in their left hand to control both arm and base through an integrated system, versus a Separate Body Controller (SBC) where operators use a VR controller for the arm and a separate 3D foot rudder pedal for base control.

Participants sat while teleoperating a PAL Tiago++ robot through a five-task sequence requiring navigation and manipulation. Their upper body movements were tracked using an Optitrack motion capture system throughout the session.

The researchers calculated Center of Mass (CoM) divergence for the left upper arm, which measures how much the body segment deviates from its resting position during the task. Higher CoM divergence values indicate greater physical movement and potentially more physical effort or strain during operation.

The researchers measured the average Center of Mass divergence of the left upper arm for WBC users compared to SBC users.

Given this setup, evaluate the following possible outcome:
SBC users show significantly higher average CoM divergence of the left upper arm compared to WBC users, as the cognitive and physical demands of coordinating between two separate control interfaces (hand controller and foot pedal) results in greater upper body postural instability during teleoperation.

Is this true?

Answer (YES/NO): NO